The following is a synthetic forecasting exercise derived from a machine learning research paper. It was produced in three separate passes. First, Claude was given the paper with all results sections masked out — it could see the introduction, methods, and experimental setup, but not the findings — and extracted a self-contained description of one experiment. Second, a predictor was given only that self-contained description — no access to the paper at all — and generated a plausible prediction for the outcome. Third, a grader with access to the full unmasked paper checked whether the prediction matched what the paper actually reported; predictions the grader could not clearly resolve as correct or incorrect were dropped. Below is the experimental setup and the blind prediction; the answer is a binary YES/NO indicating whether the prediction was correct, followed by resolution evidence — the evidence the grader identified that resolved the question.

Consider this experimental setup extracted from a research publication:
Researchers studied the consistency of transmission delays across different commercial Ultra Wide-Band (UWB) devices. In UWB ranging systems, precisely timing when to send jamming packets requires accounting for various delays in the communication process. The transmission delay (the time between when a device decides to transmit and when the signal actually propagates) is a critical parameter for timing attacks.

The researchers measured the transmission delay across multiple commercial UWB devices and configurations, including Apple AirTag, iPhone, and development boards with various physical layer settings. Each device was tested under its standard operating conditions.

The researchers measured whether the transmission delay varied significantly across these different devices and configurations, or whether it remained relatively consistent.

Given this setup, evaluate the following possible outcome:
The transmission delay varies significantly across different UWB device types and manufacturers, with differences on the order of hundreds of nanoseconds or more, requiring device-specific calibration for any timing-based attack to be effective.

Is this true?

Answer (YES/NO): NO